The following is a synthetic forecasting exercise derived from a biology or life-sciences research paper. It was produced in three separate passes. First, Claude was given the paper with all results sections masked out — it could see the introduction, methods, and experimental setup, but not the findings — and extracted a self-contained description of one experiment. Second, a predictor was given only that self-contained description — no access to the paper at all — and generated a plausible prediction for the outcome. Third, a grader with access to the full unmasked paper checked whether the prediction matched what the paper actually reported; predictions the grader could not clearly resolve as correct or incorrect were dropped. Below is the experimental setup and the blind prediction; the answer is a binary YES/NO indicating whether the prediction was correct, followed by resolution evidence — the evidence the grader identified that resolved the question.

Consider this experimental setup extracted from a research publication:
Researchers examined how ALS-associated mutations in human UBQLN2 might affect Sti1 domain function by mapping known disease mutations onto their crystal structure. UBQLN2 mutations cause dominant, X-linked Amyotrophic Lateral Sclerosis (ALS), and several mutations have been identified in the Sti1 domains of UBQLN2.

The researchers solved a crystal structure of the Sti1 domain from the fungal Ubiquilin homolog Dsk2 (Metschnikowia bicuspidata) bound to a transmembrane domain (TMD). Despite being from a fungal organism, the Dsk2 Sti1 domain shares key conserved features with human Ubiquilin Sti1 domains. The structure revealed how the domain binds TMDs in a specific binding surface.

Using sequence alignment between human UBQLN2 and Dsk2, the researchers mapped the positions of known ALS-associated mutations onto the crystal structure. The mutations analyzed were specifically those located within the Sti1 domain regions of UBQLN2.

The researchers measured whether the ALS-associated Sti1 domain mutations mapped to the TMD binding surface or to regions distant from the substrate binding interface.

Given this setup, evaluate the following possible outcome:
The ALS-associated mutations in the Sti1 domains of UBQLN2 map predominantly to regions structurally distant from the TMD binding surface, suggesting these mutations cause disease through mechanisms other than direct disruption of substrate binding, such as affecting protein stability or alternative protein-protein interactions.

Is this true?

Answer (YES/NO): NO